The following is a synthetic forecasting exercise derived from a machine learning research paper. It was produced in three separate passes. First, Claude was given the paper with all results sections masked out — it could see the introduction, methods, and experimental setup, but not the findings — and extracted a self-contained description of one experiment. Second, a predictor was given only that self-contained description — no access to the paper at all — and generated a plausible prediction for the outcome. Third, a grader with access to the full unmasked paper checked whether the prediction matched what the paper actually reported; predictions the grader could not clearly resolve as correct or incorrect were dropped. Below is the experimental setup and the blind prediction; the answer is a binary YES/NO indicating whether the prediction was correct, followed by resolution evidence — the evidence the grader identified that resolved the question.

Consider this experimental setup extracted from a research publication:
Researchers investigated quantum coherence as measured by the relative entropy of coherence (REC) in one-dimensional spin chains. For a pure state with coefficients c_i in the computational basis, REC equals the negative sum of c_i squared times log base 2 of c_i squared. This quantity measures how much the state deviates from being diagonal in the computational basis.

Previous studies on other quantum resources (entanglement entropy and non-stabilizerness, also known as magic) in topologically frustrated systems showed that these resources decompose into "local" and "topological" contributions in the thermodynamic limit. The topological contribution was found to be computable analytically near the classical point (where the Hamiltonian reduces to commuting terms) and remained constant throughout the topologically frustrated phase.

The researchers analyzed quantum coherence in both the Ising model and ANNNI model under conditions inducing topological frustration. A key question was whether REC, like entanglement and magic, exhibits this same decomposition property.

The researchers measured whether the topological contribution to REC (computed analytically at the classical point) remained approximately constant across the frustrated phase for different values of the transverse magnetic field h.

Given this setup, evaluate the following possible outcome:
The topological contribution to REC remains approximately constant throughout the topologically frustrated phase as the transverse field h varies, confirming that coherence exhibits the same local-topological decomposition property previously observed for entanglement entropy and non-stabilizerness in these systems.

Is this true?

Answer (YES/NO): YES